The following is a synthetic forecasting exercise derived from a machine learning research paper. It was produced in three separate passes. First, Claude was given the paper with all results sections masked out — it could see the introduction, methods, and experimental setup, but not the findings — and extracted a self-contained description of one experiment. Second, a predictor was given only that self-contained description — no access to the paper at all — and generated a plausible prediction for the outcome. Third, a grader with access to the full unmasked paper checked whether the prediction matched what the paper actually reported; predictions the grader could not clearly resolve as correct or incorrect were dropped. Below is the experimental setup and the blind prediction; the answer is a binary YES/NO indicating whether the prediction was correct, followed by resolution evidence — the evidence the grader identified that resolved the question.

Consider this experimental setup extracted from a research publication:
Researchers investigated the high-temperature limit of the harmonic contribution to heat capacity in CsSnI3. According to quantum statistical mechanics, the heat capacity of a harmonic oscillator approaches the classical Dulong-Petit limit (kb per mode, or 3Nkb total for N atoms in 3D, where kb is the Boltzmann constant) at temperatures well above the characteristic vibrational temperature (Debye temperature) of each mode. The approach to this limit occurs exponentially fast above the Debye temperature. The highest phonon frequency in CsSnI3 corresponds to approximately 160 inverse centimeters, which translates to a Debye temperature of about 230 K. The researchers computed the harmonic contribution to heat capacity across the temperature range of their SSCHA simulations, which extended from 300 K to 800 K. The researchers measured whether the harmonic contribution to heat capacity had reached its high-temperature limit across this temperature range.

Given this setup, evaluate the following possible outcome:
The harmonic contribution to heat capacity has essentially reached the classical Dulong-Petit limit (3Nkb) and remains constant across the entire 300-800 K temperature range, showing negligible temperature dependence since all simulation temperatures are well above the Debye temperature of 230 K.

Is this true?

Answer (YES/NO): YES